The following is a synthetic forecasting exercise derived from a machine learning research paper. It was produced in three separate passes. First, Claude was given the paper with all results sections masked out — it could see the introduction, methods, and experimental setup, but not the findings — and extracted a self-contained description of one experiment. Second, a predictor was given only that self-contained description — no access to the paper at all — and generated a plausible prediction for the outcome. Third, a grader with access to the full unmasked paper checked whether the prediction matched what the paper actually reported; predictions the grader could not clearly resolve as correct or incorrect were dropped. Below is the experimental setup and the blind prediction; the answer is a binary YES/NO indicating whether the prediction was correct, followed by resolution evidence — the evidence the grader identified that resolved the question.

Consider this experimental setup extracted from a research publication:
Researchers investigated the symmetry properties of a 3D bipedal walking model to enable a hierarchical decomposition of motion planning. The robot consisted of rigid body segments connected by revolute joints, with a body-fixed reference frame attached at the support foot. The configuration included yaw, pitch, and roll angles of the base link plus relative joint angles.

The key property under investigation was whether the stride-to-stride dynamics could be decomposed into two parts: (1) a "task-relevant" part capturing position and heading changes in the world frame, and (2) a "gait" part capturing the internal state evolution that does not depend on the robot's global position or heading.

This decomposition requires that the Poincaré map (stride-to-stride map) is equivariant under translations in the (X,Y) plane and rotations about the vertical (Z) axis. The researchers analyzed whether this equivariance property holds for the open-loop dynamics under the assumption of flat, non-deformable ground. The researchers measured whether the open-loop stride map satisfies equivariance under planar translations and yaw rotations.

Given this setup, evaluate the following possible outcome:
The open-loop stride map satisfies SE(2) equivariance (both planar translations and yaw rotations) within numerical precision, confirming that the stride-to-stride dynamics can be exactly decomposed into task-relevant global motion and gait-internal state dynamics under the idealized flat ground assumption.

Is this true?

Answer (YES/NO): NO